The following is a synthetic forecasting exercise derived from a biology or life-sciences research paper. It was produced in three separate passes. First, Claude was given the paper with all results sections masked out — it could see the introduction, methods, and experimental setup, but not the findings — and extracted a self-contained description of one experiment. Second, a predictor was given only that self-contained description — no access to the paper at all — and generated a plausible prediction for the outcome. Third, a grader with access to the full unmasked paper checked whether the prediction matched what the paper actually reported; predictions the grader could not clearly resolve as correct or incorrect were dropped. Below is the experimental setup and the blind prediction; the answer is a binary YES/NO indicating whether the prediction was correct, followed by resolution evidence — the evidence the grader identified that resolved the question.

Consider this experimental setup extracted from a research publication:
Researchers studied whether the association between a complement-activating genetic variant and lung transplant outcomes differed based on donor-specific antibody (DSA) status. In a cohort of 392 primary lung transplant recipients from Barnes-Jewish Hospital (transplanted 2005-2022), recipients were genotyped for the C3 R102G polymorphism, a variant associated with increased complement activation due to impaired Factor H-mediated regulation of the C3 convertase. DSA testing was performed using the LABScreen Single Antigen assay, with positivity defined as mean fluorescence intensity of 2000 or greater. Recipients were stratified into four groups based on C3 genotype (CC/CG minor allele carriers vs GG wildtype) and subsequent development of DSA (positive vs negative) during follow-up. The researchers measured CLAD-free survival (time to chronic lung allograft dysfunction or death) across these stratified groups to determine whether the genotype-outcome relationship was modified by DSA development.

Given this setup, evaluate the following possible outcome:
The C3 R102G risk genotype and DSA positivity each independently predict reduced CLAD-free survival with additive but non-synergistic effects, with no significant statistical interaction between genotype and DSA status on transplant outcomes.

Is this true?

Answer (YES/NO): NO